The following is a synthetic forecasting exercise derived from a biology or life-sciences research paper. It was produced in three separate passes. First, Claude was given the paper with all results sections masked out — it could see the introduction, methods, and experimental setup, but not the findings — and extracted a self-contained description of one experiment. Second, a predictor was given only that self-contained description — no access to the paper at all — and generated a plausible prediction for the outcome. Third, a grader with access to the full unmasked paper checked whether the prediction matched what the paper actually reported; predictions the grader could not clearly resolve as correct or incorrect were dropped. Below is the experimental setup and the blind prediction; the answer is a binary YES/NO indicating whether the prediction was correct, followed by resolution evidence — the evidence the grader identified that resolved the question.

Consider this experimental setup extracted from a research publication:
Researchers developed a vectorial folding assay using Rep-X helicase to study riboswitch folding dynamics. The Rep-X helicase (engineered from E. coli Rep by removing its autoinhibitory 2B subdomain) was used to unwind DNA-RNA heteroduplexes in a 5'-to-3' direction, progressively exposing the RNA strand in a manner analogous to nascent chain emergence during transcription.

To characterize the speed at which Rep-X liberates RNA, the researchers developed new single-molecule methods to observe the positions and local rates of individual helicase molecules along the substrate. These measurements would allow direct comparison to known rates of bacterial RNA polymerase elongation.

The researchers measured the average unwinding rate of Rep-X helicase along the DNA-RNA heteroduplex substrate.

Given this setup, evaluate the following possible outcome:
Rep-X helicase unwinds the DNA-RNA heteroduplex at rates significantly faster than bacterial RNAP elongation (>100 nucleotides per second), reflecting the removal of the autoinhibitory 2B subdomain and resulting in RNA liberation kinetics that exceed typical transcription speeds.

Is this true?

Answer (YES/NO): NO